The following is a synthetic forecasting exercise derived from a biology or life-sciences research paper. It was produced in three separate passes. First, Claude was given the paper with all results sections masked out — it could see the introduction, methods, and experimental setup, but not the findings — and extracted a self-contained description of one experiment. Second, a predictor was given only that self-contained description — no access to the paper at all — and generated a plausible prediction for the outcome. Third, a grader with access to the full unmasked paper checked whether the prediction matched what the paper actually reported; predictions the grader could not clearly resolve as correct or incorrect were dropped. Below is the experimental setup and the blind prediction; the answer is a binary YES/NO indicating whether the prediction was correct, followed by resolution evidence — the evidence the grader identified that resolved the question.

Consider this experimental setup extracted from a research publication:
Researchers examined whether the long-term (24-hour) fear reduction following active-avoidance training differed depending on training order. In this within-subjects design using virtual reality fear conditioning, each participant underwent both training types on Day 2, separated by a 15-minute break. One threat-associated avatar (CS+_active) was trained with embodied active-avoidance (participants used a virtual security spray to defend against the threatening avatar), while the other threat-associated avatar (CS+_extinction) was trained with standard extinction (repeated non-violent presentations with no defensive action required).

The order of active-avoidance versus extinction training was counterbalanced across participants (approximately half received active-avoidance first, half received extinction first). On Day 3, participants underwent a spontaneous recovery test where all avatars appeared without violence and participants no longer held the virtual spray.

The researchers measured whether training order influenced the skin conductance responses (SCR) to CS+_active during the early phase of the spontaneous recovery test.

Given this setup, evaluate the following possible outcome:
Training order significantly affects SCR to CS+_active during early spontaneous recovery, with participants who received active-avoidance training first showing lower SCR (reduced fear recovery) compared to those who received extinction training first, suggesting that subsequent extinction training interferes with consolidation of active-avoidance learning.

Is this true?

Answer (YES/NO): NO